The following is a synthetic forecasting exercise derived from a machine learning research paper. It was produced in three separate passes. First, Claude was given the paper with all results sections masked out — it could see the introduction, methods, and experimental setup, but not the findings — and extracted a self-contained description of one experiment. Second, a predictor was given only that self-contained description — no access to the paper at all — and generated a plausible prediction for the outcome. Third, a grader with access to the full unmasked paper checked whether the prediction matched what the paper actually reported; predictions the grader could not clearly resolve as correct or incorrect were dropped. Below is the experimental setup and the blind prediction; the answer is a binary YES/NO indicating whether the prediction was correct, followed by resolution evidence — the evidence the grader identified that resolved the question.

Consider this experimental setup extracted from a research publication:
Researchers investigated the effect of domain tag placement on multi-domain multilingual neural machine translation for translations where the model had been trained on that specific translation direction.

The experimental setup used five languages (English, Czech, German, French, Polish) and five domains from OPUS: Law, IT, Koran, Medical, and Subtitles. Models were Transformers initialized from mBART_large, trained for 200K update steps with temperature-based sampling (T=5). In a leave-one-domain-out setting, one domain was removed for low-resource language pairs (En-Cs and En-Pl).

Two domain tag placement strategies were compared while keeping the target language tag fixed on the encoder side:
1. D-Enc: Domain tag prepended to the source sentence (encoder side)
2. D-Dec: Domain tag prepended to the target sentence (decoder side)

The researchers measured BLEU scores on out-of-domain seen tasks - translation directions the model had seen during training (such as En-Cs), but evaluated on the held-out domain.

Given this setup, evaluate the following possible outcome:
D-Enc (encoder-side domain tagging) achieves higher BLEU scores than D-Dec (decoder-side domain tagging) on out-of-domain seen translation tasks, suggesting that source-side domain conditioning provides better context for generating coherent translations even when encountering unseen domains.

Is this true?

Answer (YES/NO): YES